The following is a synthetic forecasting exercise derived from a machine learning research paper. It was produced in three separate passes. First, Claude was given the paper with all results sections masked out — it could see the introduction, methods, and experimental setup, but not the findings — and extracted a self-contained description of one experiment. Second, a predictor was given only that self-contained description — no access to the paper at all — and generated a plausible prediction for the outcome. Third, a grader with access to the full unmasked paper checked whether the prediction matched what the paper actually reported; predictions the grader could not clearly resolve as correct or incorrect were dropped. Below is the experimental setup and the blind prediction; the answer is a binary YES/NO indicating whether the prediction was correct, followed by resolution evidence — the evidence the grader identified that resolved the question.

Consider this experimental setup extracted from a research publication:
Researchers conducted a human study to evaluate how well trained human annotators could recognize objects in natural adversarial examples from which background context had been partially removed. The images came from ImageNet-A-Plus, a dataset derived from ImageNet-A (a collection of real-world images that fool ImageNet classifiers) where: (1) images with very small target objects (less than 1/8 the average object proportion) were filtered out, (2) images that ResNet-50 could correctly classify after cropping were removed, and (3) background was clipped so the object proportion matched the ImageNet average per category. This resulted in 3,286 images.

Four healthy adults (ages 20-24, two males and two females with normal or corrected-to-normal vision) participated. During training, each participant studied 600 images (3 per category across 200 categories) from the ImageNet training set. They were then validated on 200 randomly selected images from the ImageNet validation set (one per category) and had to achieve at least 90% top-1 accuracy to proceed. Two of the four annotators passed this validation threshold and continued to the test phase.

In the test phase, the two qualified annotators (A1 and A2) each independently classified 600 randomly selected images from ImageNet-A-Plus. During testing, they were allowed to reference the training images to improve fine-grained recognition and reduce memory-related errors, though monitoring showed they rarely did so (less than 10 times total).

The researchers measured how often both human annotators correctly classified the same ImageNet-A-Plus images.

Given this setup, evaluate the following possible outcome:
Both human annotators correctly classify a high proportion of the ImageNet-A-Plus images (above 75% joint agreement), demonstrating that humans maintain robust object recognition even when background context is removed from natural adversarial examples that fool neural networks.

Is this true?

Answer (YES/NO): NO